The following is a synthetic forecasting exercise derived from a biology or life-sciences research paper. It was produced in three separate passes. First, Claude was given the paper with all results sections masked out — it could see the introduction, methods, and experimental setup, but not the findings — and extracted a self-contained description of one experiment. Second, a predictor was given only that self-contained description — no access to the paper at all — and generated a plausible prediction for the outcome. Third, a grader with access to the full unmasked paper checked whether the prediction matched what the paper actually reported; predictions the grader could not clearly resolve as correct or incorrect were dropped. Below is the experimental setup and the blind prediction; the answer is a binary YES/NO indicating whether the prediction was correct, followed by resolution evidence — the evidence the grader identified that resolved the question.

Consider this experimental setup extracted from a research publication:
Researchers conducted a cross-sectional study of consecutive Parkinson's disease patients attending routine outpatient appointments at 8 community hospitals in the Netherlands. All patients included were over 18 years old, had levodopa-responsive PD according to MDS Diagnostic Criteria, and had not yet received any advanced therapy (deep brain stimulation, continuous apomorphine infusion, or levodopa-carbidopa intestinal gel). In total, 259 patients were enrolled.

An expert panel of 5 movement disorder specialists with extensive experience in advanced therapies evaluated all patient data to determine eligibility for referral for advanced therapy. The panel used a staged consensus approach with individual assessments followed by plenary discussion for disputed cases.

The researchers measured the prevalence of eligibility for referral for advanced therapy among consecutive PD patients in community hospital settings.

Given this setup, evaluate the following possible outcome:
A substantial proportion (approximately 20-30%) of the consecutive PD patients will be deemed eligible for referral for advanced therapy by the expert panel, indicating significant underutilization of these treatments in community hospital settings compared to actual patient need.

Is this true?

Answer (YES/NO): NO